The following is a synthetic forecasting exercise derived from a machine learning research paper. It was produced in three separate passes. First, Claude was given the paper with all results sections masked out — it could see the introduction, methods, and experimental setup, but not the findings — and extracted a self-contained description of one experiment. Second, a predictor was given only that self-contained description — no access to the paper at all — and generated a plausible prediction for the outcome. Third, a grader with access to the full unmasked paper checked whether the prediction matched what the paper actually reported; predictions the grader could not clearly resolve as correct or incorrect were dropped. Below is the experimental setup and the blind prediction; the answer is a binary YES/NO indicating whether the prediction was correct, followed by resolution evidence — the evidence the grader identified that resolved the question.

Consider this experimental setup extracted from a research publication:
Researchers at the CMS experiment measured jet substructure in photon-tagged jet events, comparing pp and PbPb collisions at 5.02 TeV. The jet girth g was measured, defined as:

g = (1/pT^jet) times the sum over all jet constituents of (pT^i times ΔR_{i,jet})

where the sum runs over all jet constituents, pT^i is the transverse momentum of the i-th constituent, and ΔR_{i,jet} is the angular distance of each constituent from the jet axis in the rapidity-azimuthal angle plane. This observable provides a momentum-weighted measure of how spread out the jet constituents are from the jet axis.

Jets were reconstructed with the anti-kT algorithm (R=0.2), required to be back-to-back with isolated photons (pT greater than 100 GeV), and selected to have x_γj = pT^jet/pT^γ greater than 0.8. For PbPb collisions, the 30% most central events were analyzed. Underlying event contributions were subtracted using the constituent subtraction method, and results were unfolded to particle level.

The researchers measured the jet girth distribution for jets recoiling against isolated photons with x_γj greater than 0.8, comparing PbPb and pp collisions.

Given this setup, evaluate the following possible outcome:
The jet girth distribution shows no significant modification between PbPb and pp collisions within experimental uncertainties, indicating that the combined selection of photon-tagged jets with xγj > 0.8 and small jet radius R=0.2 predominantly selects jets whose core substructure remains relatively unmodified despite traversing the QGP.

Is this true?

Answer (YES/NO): NO